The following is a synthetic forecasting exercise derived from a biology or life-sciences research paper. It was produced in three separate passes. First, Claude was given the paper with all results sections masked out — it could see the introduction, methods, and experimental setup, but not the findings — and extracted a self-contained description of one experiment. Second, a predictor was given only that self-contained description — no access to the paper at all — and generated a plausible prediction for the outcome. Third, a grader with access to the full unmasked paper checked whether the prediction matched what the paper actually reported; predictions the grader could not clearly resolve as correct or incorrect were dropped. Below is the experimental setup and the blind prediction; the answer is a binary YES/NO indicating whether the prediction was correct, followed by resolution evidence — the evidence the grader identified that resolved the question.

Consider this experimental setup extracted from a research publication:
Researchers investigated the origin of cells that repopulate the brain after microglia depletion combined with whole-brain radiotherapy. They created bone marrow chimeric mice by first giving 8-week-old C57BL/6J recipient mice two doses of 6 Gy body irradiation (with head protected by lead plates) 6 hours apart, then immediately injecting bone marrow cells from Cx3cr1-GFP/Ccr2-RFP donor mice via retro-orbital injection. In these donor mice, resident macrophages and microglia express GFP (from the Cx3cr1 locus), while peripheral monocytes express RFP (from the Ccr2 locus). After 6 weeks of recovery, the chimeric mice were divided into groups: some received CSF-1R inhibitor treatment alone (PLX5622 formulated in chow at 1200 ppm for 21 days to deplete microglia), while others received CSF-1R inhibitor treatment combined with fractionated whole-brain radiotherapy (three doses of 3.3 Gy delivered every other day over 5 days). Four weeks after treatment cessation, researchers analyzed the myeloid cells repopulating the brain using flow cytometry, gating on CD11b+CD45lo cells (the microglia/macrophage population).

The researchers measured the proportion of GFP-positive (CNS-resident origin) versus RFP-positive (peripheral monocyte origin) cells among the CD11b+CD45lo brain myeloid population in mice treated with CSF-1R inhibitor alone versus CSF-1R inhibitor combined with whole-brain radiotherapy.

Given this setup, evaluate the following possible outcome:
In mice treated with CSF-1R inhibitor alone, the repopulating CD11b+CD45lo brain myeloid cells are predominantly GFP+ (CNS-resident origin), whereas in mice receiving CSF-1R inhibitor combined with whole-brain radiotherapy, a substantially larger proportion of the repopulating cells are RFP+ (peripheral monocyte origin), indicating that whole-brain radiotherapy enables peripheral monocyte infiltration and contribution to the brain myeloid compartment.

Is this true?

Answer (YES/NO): NO